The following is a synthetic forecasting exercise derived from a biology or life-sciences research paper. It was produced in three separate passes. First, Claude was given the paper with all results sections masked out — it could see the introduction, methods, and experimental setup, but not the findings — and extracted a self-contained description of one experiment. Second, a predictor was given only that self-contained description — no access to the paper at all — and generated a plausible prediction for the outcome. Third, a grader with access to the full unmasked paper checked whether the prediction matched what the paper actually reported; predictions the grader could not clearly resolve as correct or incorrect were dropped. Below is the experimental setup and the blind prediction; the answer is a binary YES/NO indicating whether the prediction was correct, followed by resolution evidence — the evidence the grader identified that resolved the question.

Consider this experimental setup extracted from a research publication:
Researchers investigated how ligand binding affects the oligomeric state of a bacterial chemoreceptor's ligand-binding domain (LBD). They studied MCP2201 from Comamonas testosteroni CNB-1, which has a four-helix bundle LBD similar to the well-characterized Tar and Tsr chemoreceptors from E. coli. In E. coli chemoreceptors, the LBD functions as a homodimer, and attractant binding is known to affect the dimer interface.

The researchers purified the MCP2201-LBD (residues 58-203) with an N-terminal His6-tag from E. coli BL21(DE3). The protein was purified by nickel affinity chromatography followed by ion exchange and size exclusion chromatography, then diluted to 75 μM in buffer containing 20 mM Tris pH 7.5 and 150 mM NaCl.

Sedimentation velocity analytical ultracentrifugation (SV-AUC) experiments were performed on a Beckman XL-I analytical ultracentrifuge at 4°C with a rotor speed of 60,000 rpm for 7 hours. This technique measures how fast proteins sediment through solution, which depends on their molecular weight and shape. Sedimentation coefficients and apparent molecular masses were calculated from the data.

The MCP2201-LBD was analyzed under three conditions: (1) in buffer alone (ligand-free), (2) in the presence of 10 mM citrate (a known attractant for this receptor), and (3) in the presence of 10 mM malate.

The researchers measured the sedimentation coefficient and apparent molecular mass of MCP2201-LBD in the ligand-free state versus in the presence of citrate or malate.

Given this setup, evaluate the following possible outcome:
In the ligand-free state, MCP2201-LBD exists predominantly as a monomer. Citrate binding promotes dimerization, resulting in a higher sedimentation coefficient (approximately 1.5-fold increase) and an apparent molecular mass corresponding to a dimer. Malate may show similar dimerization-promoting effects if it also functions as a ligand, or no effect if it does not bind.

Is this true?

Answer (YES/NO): NO